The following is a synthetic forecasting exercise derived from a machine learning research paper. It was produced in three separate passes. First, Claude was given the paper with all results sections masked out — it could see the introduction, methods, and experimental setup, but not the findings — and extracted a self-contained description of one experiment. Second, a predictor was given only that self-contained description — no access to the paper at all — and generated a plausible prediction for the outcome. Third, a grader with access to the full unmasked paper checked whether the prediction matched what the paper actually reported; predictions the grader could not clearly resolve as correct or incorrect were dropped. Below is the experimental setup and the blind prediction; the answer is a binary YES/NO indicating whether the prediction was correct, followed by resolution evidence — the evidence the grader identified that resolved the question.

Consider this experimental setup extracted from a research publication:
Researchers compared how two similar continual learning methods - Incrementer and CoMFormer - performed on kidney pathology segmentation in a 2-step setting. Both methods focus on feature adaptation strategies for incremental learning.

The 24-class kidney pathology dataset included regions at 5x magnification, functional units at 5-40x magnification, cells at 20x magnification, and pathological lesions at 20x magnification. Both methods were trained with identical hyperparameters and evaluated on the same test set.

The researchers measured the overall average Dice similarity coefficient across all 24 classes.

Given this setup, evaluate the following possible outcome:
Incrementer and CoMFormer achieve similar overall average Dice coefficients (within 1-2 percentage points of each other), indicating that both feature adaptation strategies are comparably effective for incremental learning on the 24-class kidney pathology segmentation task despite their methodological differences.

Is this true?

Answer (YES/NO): YES